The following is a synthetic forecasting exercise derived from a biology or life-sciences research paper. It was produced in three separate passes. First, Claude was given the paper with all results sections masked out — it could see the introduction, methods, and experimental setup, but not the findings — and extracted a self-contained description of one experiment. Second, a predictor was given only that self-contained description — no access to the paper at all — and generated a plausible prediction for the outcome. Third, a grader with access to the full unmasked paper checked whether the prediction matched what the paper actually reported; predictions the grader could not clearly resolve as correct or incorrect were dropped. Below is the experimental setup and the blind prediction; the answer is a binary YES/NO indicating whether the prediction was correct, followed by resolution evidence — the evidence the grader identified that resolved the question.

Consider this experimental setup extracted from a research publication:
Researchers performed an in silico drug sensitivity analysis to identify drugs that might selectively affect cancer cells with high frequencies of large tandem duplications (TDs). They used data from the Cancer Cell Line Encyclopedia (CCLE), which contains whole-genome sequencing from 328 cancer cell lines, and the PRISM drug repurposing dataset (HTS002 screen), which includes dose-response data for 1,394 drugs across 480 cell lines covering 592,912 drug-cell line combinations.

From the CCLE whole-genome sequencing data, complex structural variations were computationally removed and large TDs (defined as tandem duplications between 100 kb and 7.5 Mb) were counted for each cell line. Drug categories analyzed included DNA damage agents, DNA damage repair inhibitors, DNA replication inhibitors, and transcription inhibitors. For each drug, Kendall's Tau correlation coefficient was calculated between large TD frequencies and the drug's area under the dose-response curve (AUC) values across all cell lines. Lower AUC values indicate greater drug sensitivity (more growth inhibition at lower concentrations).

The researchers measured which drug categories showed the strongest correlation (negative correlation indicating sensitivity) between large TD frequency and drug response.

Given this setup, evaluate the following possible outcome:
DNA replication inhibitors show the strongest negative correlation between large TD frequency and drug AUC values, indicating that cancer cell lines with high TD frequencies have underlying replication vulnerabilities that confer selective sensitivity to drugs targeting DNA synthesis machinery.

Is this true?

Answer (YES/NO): NO